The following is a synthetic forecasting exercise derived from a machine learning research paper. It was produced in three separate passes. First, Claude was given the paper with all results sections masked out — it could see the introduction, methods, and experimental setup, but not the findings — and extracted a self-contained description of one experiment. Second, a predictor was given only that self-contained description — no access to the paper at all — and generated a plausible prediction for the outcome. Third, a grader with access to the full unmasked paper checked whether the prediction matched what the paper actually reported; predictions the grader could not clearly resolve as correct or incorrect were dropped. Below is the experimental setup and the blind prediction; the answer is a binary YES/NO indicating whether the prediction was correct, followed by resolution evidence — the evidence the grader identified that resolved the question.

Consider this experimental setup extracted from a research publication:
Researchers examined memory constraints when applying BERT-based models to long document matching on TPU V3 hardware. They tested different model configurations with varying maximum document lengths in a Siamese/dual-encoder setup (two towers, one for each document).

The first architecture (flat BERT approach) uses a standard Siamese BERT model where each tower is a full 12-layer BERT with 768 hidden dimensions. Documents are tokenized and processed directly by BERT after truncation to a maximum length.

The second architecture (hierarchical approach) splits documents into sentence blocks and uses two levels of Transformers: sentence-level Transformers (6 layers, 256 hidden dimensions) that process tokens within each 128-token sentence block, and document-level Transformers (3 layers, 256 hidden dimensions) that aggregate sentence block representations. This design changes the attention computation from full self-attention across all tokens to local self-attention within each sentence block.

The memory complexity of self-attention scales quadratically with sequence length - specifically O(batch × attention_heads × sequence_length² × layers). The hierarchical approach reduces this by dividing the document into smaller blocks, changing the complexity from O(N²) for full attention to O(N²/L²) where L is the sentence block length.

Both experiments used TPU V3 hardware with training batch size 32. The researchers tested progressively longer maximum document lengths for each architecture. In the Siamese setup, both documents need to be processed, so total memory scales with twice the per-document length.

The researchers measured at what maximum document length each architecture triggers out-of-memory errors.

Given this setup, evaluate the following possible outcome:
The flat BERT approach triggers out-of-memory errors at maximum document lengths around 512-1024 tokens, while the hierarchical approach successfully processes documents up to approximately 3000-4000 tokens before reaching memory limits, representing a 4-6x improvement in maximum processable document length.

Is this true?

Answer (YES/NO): NO